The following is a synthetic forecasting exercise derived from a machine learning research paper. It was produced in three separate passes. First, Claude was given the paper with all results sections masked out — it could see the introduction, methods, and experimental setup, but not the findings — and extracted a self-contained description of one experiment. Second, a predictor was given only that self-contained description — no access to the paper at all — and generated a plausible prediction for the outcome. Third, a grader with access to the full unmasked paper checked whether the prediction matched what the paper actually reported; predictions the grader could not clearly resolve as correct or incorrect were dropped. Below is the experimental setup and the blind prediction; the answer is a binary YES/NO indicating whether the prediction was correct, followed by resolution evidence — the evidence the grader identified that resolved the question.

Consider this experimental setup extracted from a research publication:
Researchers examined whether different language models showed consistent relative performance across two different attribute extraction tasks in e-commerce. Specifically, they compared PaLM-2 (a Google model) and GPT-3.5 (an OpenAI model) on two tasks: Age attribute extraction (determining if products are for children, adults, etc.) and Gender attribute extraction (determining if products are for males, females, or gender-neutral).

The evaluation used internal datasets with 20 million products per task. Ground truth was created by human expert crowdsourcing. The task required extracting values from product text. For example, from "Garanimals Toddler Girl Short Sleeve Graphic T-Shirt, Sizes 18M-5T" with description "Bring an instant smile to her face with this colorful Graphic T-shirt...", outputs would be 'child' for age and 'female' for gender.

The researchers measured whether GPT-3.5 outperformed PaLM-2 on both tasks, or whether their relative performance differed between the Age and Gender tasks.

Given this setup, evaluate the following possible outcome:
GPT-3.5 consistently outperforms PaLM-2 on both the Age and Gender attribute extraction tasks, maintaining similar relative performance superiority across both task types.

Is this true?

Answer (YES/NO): YES